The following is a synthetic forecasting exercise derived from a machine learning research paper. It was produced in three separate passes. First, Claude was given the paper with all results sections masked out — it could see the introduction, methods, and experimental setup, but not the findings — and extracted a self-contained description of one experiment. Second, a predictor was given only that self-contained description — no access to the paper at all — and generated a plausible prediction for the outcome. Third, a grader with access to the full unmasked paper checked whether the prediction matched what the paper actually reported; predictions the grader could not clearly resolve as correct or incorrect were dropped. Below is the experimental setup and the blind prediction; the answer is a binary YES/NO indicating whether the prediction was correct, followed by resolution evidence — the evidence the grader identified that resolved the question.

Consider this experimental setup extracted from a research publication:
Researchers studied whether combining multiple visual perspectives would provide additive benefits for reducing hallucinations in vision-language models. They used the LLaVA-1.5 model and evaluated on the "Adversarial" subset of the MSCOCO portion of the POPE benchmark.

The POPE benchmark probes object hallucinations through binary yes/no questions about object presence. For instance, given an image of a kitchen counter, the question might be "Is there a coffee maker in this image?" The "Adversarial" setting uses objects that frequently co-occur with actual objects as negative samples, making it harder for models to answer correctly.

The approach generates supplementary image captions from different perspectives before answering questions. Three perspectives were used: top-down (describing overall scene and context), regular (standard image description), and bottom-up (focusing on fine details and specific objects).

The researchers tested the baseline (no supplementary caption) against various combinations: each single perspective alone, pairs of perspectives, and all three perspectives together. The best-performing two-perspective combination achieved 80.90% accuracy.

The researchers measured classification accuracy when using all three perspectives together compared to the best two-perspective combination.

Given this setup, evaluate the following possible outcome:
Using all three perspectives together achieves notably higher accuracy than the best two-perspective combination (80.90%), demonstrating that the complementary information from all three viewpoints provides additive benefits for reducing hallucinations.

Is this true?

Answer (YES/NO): YES